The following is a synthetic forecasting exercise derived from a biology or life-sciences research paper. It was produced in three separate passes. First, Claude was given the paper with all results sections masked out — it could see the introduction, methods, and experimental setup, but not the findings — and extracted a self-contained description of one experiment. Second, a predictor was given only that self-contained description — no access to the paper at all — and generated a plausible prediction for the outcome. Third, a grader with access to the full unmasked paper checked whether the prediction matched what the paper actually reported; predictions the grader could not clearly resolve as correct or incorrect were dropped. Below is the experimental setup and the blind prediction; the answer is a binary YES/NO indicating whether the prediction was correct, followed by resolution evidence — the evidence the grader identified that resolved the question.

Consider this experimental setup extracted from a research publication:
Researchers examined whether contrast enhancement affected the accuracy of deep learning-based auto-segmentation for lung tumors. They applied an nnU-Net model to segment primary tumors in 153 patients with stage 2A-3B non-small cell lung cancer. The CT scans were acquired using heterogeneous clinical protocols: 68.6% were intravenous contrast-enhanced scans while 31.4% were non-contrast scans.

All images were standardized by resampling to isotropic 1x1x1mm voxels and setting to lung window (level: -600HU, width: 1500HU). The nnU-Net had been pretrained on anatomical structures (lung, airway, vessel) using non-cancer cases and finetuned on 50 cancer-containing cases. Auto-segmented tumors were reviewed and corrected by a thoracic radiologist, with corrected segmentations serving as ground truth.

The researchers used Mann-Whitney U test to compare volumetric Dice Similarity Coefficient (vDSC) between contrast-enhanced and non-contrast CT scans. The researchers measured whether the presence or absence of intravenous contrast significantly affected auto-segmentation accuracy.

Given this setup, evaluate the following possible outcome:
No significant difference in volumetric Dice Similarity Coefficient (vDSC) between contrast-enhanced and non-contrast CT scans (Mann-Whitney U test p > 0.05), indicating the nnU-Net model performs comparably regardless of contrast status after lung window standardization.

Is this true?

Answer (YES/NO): YES